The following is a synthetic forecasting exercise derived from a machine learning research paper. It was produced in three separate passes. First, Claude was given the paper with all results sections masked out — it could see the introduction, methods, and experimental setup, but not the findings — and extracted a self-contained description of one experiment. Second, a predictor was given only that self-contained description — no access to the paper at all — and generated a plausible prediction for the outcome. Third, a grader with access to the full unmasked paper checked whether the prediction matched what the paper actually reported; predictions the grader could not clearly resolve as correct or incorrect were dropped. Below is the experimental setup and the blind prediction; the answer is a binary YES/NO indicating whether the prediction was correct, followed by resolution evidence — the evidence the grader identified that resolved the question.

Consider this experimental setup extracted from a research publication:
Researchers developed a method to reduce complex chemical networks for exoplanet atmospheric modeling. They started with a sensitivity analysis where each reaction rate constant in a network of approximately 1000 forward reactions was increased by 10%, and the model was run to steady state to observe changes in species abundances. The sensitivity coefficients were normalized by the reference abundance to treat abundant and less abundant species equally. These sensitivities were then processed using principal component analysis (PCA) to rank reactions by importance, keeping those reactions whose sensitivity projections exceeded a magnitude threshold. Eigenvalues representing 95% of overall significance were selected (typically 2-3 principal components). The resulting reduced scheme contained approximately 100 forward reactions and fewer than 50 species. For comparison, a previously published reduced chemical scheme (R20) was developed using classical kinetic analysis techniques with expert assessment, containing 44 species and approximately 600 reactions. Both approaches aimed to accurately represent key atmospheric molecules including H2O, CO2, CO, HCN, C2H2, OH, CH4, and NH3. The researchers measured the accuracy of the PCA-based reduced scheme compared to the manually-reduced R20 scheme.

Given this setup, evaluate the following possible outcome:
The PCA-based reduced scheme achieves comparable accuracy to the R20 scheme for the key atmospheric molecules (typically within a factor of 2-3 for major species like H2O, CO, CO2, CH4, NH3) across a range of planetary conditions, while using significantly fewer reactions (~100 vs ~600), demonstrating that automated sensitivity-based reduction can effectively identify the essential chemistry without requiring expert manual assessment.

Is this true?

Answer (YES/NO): NO